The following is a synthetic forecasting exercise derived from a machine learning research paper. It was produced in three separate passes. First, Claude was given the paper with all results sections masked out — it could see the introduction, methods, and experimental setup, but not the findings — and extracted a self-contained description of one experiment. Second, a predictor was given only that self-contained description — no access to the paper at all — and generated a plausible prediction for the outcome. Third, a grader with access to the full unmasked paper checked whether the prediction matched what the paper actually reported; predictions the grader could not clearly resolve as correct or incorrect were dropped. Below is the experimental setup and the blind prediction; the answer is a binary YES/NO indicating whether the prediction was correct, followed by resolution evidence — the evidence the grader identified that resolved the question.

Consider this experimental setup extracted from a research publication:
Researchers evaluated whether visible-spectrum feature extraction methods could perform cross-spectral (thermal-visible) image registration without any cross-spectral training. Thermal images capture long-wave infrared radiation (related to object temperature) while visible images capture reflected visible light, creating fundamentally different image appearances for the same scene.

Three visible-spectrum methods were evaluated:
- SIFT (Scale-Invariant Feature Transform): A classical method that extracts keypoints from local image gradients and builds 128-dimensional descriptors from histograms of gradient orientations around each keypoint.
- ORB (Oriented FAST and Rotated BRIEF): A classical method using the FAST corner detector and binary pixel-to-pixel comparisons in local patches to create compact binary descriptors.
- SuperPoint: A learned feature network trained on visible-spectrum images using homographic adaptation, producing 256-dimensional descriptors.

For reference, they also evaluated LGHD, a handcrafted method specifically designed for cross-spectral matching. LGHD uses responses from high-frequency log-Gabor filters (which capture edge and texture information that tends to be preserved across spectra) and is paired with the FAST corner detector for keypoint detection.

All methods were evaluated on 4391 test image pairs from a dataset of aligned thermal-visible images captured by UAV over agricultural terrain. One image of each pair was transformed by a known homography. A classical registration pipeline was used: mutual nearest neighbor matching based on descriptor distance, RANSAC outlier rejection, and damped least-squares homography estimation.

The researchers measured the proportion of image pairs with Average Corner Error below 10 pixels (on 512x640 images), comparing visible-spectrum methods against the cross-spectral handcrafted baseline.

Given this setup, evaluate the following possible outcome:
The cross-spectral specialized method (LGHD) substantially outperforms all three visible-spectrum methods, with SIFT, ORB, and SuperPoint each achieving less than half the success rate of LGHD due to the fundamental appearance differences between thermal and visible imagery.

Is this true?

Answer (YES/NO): NO